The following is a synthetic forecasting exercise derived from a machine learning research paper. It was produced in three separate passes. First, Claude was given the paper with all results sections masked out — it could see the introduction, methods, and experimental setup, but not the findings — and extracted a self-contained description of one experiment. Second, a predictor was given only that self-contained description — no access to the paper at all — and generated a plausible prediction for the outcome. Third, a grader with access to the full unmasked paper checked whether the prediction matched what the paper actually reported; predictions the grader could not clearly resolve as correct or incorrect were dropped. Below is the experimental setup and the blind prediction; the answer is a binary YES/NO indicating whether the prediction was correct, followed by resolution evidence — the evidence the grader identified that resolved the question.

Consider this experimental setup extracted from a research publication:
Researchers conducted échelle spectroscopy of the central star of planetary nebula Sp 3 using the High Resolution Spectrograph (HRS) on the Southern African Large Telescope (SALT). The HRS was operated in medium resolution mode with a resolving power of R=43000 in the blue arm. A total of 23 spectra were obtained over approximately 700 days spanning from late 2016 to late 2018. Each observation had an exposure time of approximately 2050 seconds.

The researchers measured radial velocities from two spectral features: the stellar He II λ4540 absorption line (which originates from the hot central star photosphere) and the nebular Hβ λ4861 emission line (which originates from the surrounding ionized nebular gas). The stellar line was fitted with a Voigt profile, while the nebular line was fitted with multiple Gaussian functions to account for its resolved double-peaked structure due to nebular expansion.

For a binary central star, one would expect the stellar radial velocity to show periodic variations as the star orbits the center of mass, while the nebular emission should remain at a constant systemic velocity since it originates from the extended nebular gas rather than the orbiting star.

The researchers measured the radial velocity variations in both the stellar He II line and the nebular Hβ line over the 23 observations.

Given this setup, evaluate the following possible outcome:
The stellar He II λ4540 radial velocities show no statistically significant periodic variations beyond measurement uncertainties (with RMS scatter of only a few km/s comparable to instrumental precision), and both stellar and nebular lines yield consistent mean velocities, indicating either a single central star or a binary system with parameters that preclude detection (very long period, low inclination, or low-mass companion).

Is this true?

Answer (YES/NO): NO